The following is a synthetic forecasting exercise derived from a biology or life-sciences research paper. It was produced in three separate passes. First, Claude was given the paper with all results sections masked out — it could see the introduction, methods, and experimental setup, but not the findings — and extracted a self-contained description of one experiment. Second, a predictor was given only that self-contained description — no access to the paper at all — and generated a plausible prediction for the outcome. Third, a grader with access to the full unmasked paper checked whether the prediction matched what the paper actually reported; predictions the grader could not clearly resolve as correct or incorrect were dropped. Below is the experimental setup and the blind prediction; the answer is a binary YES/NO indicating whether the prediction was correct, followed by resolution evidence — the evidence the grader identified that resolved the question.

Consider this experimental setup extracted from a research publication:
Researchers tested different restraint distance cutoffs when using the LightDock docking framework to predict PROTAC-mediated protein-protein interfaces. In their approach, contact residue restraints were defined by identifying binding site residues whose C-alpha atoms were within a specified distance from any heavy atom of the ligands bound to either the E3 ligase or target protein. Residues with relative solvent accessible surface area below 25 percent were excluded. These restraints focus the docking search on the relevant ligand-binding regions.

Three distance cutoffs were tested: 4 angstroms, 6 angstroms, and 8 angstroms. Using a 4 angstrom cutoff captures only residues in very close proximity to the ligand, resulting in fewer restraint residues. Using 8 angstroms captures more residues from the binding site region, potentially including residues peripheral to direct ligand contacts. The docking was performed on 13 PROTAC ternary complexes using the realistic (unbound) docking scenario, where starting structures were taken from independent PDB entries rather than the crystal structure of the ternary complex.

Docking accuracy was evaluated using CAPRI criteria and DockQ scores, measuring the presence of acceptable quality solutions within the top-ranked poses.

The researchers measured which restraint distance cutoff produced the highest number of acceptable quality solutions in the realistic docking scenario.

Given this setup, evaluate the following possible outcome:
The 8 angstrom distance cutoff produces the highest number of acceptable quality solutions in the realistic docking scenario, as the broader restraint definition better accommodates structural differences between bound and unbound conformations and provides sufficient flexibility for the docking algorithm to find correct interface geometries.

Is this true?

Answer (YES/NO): NO